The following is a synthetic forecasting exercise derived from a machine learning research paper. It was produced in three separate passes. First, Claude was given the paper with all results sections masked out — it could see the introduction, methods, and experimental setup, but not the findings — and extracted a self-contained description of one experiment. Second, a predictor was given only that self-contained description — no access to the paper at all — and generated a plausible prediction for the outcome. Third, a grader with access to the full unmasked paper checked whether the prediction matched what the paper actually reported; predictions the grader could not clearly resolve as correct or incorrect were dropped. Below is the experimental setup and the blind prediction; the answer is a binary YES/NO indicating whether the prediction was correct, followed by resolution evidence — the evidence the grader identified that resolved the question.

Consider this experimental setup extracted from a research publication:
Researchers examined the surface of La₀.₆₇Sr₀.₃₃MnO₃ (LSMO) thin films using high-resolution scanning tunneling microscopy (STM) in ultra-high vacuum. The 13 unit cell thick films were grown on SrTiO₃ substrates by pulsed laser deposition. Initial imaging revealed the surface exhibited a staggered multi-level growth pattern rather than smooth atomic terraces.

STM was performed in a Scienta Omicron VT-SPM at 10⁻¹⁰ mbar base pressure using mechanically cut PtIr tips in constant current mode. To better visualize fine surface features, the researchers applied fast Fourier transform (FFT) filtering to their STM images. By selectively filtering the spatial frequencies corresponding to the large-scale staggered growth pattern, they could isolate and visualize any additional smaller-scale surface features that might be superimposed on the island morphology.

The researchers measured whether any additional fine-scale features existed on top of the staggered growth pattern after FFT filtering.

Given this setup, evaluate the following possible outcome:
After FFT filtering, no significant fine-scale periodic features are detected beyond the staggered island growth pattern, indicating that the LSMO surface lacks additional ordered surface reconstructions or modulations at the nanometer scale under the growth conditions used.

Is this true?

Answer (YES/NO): NO